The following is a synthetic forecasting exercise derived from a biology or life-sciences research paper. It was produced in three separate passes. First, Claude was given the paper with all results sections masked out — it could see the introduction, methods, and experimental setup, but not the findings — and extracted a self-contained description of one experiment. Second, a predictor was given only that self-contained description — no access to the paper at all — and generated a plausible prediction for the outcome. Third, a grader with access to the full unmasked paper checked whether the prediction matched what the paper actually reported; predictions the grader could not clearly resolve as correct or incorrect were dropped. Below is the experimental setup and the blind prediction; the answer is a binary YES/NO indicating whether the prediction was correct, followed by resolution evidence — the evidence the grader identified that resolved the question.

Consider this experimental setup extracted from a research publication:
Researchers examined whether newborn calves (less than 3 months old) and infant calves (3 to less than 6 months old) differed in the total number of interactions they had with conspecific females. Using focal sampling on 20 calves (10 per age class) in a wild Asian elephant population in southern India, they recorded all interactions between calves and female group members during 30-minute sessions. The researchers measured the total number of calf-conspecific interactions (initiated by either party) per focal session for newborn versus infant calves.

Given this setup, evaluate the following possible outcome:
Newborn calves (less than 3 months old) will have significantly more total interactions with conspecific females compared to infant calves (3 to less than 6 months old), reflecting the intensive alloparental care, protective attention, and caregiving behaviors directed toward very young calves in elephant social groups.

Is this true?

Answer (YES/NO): YES